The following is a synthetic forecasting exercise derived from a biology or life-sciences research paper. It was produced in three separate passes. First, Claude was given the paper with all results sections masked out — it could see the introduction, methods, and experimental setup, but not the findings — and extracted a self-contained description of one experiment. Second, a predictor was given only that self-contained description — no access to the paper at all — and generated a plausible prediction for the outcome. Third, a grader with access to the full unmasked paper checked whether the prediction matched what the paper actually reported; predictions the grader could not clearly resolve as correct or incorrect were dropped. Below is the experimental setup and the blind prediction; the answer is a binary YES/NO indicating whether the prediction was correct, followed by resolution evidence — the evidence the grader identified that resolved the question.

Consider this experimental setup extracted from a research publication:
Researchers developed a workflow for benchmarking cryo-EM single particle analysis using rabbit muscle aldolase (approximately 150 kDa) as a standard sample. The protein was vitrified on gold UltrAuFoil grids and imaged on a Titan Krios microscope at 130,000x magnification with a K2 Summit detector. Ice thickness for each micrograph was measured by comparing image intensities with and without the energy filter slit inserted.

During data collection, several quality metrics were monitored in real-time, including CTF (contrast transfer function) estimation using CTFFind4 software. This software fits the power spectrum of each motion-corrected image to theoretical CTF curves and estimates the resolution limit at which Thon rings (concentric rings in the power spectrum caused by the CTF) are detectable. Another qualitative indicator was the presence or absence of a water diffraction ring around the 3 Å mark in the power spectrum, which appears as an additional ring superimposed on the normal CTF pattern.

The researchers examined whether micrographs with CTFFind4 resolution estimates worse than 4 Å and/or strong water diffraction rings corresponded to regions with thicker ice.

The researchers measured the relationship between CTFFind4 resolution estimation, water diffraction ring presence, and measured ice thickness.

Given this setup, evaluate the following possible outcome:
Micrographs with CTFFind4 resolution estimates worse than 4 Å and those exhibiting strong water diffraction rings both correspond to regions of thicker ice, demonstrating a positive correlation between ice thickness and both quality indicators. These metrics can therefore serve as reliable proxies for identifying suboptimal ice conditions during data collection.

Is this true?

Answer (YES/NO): YES